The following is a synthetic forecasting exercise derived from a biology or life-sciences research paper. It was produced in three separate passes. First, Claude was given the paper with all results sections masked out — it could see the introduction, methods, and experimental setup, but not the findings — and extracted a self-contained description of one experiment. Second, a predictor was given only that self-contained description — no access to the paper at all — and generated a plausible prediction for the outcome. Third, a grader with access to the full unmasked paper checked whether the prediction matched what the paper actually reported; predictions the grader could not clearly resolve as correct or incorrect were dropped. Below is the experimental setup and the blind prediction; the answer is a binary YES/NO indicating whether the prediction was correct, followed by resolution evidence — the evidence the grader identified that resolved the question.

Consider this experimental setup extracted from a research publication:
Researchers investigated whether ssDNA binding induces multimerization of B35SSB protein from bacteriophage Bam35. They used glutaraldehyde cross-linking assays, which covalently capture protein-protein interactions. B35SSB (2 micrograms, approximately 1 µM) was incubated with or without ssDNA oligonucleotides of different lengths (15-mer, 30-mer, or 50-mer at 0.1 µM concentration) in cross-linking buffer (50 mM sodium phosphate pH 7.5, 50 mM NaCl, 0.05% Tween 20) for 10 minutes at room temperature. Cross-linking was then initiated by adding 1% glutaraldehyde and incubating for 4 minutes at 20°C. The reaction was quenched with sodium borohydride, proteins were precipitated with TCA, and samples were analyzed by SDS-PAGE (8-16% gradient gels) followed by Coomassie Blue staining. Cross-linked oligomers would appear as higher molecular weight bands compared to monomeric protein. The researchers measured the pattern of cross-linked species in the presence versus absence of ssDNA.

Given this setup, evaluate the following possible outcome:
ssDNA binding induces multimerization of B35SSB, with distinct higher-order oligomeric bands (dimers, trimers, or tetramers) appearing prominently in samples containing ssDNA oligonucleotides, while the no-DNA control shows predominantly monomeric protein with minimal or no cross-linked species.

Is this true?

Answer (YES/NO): YES